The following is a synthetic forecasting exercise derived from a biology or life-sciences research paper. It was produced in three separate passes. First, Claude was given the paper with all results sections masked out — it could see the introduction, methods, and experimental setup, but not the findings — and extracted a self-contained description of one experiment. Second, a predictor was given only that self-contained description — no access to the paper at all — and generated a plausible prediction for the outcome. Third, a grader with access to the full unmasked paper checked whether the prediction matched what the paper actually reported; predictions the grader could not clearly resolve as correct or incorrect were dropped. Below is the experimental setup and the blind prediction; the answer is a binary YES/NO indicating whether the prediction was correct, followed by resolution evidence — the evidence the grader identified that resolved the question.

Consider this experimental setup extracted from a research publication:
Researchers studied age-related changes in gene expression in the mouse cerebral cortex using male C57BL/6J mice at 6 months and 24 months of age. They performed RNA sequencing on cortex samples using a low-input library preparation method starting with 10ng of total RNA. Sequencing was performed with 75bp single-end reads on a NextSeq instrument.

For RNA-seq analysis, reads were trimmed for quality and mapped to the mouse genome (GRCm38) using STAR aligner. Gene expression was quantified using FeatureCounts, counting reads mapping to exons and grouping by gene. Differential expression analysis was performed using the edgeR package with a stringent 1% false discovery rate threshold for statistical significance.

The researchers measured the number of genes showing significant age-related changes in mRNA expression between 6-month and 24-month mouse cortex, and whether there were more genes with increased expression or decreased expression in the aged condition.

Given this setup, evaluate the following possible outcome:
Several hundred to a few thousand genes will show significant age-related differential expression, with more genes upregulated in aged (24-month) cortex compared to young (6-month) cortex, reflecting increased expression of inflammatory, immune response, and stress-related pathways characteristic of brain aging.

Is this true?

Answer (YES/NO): YES